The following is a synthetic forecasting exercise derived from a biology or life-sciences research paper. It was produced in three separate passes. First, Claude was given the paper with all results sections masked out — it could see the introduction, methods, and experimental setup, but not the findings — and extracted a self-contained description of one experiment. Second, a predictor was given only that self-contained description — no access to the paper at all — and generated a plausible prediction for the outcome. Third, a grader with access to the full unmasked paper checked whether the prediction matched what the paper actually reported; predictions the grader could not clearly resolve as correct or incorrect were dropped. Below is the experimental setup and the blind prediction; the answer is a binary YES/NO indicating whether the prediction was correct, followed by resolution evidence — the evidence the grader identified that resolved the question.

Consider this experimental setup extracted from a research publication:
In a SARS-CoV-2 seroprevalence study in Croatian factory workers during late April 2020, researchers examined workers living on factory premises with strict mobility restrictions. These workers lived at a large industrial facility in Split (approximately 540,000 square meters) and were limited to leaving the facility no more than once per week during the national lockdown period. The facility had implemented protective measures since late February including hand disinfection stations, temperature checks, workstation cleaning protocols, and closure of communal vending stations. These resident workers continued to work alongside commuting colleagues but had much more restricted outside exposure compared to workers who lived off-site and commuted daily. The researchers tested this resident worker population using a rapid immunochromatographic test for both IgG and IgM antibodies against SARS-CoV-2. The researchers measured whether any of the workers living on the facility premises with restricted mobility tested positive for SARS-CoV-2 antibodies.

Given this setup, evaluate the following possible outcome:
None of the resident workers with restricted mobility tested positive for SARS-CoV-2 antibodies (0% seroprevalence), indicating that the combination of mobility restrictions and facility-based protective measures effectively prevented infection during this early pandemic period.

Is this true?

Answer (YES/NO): YES